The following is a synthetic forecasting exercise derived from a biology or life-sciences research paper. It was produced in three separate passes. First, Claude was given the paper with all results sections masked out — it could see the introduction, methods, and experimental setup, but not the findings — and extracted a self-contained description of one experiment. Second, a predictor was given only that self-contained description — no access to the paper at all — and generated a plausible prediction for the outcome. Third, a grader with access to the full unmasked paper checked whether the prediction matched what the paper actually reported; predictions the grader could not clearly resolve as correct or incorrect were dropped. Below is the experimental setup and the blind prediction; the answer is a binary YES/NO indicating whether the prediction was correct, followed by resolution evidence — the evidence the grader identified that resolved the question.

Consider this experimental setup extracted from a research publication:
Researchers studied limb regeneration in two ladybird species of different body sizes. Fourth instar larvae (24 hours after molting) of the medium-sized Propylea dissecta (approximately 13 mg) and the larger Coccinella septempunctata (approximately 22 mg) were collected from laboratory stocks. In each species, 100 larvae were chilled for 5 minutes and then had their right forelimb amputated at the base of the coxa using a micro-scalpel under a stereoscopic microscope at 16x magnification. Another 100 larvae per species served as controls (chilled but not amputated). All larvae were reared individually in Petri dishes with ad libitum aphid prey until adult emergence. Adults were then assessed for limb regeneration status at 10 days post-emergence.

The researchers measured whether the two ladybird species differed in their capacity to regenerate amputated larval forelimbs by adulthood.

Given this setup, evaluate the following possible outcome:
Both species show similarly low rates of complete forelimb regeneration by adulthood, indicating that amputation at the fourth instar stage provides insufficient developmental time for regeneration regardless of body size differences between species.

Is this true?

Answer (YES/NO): NO